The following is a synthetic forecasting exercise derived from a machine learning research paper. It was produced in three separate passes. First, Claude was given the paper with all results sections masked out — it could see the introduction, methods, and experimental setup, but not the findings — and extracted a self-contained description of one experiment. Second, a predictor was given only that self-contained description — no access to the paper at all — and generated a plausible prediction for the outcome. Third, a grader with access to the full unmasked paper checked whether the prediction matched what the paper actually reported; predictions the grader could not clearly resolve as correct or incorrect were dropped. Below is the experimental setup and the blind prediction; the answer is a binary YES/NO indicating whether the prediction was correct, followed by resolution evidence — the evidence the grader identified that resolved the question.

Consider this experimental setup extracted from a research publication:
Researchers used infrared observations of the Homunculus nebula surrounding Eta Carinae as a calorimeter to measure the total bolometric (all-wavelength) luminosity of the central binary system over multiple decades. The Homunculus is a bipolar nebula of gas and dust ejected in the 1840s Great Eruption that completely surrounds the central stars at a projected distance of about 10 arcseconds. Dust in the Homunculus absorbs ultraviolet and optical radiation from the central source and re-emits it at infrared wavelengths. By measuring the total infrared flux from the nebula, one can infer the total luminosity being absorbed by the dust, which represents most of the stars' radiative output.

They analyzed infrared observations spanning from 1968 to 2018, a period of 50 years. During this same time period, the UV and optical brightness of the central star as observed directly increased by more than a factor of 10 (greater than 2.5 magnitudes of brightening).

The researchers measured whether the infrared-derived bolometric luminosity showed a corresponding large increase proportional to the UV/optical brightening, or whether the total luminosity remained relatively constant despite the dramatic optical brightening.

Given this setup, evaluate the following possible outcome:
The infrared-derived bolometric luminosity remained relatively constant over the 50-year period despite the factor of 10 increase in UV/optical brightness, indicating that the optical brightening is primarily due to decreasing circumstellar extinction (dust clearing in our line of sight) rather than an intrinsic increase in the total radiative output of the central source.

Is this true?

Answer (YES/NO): YES